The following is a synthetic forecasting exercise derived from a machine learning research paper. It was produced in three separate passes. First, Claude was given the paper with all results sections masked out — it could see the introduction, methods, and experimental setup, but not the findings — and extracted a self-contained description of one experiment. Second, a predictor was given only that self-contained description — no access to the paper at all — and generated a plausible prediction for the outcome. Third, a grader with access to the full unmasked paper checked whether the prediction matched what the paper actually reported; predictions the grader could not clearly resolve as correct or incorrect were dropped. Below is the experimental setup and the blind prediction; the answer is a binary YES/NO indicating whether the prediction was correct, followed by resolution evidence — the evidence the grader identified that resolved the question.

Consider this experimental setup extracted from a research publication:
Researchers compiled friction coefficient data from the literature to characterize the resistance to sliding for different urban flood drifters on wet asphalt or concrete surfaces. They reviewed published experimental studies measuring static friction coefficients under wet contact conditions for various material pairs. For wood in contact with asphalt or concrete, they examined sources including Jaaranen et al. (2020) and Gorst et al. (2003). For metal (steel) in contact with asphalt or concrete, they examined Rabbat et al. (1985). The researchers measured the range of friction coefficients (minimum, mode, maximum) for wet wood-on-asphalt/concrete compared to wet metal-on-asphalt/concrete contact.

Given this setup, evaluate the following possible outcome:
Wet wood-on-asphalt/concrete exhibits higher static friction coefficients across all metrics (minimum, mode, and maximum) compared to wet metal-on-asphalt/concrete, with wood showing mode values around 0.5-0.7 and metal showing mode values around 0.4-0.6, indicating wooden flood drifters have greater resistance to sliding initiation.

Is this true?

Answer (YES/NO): NO